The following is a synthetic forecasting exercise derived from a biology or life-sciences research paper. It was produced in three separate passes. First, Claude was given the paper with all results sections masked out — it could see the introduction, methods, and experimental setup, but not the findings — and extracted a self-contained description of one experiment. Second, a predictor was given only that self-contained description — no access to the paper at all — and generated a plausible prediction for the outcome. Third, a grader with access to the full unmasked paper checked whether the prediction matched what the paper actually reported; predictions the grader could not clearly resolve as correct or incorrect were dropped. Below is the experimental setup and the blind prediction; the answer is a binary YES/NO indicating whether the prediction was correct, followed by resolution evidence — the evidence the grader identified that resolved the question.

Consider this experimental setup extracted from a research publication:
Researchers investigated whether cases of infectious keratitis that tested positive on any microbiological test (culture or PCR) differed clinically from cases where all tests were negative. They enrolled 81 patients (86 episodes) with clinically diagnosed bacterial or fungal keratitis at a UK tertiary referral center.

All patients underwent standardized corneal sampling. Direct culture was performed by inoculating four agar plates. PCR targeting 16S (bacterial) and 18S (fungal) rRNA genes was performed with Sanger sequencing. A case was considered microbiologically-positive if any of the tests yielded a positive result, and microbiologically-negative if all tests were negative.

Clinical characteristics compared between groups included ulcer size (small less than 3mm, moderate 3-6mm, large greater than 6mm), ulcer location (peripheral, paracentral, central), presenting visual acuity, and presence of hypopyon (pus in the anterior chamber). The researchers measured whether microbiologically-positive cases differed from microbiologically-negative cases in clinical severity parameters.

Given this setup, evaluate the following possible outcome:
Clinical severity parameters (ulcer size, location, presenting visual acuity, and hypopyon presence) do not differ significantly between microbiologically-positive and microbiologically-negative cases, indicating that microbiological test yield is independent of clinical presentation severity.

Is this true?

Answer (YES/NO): NO